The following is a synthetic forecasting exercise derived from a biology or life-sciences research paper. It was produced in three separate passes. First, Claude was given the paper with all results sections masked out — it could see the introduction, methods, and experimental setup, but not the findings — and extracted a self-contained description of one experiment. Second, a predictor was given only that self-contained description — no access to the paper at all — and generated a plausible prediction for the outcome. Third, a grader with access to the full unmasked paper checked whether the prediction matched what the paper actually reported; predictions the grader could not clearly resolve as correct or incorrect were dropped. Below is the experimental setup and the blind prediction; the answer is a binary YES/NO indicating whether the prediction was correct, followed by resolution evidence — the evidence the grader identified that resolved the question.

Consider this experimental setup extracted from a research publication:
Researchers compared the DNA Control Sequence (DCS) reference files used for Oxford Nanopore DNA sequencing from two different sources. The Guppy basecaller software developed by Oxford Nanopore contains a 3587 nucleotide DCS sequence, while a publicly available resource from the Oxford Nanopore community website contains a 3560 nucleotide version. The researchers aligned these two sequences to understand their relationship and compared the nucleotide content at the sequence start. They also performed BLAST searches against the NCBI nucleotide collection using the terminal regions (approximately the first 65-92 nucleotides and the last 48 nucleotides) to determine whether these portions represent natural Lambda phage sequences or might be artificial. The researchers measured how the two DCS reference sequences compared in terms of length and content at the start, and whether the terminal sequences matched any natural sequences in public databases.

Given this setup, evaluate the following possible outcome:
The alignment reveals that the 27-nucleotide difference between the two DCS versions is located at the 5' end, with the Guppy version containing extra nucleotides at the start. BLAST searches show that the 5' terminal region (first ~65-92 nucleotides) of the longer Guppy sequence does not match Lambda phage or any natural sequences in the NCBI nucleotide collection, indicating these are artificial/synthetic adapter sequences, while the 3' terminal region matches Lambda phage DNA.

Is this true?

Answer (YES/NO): NO